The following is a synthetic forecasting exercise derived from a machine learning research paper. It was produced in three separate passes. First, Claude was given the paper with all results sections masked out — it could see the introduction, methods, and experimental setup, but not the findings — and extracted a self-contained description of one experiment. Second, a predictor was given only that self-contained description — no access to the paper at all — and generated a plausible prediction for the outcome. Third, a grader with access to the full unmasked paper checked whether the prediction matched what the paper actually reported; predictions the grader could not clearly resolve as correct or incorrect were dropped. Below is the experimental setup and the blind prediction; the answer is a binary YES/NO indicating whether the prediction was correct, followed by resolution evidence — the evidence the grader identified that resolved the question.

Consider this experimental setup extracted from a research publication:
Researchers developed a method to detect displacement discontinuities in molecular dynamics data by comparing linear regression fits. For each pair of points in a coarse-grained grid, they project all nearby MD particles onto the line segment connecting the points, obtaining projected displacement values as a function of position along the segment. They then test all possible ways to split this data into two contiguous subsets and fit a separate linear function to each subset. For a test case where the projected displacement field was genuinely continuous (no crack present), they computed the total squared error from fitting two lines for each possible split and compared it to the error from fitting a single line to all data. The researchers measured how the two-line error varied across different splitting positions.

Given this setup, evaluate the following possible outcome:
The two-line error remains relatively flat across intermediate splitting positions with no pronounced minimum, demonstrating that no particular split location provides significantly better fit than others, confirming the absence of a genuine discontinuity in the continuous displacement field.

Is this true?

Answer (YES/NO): YES